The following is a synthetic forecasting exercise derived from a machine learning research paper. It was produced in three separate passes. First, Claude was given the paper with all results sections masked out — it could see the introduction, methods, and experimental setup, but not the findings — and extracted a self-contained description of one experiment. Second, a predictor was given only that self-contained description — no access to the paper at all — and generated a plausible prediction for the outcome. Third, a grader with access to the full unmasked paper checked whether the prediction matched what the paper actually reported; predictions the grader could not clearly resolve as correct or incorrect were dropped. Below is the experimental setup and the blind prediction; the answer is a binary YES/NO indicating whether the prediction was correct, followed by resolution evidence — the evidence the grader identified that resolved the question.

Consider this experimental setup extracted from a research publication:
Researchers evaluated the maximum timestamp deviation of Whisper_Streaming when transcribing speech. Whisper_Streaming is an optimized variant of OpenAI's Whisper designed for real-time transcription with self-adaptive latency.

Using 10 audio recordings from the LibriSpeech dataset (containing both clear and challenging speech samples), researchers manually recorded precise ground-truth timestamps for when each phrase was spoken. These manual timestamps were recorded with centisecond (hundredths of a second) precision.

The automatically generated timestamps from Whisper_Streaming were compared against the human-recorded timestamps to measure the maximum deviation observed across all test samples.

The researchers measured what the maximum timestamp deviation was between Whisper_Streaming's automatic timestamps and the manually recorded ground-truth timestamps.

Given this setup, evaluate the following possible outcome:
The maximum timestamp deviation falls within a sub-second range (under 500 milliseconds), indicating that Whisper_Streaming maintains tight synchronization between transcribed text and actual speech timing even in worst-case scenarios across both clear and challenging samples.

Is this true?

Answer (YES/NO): NO